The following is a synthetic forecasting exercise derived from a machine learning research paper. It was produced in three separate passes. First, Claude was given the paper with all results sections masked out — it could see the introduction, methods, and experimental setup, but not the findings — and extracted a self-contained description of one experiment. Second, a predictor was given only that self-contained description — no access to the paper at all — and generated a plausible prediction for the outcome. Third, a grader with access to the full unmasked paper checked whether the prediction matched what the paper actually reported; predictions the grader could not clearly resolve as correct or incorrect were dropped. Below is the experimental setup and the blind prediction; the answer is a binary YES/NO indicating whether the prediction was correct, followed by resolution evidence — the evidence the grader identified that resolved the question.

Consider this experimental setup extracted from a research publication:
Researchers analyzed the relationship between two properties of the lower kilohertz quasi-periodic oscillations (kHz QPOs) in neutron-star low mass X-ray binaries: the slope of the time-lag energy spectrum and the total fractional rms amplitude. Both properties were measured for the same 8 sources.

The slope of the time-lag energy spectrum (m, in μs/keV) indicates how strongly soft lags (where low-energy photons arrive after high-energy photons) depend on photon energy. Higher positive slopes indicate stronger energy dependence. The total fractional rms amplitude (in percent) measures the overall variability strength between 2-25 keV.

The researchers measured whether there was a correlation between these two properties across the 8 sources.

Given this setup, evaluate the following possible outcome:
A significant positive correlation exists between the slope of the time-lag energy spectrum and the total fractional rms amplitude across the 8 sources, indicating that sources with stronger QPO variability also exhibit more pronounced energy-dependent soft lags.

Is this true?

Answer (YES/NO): YES